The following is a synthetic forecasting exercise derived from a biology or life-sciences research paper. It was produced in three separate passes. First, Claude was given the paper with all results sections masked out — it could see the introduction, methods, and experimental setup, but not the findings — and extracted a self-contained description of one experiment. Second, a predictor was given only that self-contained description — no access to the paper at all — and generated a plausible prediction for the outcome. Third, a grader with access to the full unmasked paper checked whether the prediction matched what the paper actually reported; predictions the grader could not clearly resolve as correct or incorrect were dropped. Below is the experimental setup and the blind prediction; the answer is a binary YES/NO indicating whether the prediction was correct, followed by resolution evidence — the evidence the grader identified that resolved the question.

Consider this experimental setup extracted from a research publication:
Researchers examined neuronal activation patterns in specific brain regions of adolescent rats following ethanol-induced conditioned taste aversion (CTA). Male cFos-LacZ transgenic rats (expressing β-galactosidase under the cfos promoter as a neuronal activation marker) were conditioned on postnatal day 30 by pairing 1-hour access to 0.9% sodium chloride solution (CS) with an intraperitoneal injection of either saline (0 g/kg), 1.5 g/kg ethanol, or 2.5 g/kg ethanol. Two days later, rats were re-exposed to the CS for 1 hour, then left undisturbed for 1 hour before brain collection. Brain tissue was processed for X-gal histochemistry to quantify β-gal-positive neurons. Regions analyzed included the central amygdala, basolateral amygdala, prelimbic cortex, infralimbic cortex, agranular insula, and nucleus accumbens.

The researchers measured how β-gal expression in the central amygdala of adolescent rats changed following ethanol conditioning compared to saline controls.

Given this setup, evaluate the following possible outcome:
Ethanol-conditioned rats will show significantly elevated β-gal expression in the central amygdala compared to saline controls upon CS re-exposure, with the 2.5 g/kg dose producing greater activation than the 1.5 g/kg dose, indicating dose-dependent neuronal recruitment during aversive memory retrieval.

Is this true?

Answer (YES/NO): NO